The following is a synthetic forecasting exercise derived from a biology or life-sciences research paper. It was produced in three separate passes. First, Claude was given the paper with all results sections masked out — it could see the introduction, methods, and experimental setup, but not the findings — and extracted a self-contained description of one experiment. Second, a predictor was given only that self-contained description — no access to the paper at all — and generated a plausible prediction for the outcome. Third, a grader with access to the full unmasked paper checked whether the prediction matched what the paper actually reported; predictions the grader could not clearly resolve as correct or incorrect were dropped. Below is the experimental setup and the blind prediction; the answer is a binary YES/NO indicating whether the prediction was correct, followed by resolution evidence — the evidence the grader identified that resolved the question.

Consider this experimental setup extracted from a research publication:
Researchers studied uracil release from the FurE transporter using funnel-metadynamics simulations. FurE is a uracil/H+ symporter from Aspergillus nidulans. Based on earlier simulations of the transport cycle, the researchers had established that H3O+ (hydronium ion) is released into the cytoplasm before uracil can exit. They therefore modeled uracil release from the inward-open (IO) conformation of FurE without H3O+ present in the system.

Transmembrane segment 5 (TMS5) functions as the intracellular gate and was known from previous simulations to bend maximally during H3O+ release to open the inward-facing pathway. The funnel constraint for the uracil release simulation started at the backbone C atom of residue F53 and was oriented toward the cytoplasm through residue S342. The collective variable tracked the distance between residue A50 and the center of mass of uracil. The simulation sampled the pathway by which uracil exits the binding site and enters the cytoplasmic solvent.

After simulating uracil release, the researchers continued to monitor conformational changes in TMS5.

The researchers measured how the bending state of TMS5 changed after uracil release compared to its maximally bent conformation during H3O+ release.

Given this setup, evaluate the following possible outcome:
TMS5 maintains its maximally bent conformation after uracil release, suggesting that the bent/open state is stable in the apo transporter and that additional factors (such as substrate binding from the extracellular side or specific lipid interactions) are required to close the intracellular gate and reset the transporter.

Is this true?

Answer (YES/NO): NO